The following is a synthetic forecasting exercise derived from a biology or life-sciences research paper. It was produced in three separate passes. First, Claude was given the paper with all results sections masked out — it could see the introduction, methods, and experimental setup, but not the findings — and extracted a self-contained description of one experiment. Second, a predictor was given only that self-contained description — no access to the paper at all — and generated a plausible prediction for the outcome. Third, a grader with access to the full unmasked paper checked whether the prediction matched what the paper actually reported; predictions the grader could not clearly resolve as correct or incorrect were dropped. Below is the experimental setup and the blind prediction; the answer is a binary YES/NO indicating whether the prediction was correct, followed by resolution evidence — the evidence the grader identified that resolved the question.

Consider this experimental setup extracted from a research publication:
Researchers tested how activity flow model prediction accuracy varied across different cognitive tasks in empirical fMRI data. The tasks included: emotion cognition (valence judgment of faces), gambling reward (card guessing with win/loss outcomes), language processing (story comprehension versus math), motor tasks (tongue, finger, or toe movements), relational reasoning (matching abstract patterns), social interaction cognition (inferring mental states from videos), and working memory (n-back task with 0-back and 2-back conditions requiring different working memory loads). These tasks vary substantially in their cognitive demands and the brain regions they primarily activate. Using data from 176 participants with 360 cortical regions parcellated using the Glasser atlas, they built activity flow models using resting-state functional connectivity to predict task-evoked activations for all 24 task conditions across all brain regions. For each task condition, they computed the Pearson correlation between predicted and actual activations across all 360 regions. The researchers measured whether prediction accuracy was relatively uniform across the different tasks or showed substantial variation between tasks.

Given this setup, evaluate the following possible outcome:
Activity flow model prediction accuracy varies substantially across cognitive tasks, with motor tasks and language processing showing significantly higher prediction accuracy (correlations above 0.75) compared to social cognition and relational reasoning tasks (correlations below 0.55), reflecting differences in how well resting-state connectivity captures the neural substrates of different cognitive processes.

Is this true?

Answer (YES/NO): NO